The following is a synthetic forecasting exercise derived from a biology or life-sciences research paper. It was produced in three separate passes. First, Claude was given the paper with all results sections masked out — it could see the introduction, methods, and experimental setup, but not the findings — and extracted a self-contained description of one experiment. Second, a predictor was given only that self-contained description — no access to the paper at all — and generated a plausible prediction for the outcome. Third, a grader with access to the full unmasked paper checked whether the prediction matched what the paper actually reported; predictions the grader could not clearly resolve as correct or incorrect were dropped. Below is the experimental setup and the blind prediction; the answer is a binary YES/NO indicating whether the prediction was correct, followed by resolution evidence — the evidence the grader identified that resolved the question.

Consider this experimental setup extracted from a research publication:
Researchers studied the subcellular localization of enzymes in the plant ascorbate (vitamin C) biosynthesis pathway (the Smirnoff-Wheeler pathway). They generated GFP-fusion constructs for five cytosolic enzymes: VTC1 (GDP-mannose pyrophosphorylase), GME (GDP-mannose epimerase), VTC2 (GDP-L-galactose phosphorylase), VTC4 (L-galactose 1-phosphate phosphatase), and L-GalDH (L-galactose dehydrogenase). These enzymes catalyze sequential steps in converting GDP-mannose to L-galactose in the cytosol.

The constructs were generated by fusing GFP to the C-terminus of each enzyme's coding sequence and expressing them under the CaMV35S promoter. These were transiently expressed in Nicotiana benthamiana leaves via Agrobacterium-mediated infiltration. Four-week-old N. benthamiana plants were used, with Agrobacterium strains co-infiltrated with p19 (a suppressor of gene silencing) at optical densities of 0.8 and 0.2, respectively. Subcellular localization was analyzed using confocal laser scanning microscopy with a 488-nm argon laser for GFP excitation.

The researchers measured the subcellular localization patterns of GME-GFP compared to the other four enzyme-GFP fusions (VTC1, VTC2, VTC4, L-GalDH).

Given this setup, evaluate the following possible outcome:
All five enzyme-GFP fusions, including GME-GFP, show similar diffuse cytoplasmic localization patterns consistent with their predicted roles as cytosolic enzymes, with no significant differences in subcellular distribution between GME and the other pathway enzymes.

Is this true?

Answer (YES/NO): NO